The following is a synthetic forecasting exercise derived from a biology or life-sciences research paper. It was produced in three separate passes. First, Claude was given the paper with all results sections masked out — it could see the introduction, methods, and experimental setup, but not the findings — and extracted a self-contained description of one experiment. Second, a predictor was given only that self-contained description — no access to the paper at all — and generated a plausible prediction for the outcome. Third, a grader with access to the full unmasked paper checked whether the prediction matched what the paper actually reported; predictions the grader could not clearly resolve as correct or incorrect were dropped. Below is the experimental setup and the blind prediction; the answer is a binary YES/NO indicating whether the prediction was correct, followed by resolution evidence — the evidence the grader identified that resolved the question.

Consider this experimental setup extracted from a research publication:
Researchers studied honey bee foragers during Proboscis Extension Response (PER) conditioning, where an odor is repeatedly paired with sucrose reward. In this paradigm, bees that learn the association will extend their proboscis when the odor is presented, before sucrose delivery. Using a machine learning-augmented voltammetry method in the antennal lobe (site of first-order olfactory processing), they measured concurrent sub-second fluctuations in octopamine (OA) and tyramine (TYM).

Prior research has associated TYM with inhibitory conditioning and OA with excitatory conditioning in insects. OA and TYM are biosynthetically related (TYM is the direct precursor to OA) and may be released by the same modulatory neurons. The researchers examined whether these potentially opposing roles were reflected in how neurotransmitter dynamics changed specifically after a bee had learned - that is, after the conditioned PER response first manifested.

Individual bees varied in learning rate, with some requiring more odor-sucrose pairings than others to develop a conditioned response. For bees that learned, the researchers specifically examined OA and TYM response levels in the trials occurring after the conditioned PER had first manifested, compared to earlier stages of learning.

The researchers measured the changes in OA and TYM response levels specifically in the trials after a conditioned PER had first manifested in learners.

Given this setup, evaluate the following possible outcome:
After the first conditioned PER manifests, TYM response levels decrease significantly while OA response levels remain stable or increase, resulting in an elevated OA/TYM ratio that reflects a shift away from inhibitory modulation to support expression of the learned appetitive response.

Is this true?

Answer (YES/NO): NO